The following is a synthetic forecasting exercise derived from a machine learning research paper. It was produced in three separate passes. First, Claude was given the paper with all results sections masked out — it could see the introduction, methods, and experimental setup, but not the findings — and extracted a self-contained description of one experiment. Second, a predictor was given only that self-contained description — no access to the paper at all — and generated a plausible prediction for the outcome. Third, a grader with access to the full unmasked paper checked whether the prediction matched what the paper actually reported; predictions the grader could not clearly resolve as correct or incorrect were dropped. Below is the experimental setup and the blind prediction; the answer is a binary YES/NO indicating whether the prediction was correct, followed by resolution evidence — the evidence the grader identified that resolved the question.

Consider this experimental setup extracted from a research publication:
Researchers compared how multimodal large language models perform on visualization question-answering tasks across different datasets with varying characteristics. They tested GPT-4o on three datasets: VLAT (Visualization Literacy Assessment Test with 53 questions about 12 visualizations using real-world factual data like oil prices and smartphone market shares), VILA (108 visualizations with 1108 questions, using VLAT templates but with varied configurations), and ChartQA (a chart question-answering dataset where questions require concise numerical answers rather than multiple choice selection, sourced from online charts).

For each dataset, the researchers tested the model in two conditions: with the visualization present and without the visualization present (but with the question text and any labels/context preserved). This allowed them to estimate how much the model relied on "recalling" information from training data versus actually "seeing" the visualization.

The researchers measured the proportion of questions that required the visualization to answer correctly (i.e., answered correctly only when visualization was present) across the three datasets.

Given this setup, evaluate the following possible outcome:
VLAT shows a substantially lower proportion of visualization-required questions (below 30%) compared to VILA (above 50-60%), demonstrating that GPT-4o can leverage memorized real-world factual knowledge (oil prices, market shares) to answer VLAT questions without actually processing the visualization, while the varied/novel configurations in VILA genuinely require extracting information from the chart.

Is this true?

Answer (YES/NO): NO